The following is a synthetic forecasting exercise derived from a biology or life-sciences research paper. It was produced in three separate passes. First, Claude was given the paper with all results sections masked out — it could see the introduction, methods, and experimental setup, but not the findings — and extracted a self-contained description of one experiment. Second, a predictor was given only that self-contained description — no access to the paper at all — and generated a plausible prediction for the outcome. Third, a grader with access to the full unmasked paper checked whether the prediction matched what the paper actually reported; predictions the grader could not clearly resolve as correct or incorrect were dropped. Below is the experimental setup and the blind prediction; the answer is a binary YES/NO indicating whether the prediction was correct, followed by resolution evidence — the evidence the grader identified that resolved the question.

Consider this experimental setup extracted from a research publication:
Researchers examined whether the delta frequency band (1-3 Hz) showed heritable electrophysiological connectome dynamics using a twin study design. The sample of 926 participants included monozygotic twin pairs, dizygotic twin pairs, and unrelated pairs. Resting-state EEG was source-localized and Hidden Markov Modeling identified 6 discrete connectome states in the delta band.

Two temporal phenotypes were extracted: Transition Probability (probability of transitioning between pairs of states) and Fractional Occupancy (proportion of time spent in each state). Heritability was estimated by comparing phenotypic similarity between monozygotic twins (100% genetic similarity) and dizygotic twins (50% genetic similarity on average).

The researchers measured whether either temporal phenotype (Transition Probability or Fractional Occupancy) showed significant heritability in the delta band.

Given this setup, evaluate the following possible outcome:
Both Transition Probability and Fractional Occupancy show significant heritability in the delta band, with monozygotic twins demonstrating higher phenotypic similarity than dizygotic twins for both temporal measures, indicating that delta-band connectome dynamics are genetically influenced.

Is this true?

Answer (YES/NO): NO